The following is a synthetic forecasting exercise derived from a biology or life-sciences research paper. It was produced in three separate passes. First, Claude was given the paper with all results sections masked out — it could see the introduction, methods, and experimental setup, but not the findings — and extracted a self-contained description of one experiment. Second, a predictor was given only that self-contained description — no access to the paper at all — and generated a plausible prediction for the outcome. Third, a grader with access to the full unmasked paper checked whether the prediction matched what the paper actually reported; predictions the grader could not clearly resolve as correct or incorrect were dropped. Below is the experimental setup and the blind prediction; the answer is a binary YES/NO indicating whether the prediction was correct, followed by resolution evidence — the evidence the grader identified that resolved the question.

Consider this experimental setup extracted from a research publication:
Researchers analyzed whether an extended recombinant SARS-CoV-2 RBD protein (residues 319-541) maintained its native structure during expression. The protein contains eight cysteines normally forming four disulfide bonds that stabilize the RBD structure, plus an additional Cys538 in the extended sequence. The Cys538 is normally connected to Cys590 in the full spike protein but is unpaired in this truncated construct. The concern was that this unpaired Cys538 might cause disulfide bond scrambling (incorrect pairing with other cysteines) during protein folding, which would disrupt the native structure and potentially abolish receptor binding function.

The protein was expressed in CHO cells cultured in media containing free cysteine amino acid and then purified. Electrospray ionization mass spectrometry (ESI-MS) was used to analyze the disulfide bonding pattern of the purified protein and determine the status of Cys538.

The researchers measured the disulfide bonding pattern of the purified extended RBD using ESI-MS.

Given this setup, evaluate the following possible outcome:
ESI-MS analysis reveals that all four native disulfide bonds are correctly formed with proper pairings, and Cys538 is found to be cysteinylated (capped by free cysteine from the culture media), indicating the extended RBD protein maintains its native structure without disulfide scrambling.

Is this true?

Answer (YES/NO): YES